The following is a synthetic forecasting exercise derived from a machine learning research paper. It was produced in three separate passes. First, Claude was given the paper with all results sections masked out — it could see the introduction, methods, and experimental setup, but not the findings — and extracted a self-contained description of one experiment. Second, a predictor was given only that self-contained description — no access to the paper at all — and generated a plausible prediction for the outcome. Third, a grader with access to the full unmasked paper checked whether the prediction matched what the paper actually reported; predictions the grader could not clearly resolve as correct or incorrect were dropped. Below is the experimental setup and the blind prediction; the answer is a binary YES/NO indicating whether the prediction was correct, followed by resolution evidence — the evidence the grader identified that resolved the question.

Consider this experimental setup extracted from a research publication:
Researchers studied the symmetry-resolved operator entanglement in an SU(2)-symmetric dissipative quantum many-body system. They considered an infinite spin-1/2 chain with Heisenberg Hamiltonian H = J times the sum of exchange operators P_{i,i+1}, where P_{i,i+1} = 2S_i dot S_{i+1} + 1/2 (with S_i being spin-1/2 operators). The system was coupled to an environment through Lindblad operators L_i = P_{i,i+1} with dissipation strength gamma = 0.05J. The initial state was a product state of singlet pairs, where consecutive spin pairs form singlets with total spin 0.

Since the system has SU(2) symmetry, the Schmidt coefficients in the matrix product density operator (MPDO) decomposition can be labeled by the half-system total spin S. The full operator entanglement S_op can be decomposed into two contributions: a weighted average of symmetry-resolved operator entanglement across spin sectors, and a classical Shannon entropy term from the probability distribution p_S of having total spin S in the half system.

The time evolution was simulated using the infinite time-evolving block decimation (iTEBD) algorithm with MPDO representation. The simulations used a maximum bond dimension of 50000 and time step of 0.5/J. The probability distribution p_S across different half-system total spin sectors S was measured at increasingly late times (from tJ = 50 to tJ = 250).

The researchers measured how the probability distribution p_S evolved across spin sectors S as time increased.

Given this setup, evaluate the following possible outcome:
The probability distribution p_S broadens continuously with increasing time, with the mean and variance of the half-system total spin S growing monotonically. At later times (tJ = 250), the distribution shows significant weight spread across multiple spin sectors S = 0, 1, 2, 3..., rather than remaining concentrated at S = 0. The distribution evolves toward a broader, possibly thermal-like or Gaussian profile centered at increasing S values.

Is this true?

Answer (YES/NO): NO